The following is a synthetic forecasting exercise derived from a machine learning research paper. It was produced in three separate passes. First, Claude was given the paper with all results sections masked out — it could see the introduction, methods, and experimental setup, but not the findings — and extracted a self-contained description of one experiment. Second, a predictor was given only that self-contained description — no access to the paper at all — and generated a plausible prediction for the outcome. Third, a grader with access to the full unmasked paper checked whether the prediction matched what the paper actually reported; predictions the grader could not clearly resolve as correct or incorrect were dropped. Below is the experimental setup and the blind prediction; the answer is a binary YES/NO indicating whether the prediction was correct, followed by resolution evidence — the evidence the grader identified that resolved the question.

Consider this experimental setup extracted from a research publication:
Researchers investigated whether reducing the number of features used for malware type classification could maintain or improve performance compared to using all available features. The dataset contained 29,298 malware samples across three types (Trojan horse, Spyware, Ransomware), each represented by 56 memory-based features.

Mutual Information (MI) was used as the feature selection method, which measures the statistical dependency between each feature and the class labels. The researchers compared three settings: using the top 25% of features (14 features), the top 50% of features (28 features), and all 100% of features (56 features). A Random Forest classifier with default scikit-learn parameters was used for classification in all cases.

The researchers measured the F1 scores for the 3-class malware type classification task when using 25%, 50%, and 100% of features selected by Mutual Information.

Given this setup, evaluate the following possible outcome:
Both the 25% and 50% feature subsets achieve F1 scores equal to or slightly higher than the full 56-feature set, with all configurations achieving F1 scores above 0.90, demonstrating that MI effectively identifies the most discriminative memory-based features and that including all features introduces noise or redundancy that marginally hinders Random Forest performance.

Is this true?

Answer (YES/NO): NO